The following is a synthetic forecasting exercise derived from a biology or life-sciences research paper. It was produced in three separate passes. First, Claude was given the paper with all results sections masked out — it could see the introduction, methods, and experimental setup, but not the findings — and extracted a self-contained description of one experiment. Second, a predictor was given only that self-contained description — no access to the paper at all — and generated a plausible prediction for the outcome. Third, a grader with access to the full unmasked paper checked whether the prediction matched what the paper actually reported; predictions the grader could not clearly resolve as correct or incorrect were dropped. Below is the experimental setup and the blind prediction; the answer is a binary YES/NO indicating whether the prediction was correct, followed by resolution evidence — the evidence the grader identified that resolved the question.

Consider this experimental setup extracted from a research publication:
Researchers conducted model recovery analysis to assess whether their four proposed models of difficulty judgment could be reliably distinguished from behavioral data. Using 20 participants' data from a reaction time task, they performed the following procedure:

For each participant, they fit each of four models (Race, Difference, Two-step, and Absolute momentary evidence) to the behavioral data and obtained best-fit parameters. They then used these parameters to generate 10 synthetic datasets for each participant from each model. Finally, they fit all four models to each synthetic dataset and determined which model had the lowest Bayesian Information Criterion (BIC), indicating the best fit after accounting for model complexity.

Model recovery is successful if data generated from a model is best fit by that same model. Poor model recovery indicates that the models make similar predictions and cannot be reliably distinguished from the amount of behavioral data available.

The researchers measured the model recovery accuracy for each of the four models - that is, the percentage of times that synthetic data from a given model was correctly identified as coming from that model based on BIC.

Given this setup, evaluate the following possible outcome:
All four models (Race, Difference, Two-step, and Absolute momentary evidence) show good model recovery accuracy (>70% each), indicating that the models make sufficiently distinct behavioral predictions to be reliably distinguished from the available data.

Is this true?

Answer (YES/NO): NO